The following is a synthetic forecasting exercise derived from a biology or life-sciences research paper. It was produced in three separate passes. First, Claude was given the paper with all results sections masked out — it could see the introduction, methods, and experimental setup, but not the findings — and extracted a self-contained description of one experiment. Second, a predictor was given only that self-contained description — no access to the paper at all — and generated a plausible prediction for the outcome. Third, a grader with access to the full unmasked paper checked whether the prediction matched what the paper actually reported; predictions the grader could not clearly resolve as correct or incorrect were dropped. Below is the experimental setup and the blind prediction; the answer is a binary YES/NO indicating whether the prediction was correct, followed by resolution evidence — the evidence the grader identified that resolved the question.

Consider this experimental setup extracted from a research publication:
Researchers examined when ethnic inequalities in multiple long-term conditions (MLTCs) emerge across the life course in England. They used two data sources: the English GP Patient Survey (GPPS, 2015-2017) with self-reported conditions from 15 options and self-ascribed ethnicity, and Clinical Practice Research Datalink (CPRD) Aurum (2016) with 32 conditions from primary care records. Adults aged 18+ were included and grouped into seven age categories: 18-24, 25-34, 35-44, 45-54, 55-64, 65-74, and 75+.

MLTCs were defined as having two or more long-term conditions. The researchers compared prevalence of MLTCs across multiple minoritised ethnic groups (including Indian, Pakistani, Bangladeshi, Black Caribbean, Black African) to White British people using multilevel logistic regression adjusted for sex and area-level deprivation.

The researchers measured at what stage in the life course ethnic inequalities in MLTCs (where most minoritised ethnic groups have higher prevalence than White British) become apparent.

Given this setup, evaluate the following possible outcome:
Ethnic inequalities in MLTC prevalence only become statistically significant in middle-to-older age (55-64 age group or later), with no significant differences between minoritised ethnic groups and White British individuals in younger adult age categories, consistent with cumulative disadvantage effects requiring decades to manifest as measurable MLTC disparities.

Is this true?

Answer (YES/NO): NO